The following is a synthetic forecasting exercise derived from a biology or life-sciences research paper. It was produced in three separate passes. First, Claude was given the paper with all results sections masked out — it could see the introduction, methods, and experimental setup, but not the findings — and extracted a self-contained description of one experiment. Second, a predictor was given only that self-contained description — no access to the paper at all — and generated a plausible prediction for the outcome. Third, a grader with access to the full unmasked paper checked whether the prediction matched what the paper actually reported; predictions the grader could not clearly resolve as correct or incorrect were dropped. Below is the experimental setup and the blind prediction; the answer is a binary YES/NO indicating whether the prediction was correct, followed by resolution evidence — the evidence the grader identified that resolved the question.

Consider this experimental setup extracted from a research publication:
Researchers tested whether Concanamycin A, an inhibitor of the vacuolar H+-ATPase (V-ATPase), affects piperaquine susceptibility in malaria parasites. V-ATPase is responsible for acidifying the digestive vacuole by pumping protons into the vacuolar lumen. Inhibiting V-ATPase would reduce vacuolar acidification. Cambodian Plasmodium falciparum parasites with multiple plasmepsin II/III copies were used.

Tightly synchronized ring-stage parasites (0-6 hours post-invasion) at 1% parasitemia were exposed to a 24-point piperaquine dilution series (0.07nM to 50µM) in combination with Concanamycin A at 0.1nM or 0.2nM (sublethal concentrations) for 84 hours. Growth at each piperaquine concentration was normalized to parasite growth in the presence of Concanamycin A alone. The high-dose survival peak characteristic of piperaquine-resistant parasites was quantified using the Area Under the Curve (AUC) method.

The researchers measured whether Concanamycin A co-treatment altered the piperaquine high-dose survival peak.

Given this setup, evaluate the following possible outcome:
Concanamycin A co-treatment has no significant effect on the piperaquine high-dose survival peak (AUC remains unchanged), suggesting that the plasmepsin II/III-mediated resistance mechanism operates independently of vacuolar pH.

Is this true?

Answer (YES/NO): NO